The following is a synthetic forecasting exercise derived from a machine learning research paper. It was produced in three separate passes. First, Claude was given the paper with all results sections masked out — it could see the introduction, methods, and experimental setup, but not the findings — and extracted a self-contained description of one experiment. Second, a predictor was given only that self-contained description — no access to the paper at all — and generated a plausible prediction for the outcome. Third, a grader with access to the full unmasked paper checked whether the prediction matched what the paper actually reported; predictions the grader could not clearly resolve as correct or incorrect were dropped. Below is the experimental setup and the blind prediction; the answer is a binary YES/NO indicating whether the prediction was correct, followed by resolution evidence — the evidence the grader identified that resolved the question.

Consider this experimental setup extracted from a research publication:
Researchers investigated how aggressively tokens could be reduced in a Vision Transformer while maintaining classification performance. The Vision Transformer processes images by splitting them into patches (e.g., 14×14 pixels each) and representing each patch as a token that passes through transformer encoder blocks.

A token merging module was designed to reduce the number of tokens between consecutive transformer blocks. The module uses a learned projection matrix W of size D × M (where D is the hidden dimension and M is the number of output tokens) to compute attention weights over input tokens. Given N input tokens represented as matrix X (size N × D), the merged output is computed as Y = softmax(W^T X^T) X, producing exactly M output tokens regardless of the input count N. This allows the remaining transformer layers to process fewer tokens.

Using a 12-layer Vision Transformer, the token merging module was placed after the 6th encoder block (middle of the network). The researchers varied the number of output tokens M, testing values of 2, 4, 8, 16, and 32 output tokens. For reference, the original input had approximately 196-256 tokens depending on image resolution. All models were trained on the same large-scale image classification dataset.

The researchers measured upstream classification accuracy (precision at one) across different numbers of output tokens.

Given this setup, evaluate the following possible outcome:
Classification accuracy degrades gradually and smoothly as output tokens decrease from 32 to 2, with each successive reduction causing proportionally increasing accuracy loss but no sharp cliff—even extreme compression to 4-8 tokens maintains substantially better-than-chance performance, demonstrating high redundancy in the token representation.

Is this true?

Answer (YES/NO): NO